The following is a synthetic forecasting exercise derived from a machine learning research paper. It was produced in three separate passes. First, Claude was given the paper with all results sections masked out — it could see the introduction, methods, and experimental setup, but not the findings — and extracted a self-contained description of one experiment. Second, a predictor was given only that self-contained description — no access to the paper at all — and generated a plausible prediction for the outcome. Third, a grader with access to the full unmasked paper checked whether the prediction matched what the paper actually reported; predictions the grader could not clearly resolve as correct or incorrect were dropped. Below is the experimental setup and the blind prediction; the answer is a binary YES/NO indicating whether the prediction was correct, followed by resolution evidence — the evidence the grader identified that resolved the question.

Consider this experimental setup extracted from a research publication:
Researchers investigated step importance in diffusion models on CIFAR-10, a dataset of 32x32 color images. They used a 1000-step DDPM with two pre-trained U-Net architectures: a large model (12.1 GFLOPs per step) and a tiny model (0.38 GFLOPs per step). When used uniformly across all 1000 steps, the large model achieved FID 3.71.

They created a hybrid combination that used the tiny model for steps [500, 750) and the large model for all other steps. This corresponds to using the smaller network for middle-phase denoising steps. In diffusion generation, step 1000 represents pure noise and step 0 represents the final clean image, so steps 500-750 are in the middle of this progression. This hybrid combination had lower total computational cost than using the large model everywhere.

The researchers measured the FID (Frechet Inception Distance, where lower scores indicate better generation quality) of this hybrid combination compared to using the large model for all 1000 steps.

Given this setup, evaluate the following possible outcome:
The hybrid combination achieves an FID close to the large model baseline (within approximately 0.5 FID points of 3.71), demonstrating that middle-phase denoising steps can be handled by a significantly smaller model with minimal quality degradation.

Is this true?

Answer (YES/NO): YES